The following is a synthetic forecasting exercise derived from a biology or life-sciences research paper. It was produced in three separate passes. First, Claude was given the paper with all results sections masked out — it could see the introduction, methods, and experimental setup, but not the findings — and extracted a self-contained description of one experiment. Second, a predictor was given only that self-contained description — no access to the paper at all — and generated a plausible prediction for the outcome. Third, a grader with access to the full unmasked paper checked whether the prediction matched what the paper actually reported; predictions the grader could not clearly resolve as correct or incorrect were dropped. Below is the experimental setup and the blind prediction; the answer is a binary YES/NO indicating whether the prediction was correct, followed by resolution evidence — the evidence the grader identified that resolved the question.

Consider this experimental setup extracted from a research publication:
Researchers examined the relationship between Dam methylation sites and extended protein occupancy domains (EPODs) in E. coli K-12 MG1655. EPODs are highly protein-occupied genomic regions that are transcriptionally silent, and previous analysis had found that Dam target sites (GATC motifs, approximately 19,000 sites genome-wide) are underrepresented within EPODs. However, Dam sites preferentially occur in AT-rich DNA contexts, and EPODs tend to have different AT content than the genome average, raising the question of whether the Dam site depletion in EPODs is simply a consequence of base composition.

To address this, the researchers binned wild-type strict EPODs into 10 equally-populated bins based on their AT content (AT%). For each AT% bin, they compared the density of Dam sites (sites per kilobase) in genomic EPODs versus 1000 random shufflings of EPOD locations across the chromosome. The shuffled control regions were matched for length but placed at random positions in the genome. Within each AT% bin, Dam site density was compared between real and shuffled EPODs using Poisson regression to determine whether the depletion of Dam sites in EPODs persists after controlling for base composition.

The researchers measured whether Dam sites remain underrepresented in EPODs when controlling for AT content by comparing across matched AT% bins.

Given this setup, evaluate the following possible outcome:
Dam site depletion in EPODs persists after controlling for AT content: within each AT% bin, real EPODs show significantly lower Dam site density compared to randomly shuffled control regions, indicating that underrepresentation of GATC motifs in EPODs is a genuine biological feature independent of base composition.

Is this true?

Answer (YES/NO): YES